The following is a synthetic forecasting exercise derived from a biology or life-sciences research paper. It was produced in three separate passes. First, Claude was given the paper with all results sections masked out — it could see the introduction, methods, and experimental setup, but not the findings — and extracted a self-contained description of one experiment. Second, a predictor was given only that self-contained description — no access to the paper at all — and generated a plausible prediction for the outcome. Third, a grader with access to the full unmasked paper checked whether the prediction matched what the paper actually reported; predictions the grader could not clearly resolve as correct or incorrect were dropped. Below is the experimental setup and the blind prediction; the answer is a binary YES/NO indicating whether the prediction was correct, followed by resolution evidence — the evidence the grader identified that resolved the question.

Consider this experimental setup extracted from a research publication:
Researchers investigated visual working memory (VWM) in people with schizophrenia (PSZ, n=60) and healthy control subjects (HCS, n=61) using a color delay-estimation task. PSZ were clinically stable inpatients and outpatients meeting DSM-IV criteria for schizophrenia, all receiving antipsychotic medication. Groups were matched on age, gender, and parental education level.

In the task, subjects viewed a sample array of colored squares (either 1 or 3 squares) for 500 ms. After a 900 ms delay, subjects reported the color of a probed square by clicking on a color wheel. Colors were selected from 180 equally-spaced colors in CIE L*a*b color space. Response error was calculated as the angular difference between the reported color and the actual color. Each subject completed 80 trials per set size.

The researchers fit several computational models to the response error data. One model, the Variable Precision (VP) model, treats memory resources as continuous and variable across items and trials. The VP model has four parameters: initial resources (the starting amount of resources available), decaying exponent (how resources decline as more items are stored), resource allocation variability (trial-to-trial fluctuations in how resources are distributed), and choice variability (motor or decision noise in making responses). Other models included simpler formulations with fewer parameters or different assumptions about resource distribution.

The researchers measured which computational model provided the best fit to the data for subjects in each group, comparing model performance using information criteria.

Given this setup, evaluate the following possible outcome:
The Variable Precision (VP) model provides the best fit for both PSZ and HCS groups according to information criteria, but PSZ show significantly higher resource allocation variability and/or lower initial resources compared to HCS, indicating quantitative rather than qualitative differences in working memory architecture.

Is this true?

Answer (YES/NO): YES